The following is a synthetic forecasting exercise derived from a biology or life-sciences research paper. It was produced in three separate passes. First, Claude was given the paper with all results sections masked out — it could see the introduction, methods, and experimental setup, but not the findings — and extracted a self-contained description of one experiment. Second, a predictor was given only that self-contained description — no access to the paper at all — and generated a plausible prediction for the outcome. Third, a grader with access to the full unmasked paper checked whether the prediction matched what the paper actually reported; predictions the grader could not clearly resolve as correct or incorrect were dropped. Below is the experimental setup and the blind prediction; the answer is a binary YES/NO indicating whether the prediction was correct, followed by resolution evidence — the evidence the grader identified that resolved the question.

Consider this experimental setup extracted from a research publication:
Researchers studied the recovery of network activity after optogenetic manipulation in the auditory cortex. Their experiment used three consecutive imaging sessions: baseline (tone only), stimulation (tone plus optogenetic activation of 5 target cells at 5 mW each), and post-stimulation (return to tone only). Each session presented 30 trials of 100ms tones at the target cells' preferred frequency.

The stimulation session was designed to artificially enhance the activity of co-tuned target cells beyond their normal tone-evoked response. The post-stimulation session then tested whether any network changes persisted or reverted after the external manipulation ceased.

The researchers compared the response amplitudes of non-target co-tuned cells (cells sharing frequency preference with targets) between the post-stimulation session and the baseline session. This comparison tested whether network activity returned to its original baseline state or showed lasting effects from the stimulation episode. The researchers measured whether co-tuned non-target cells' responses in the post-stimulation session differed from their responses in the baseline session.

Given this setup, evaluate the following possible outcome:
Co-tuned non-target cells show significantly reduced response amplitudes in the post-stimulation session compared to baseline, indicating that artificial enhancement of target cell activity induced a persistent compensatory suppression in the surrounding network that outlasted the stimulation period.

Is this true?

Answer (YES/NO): YES